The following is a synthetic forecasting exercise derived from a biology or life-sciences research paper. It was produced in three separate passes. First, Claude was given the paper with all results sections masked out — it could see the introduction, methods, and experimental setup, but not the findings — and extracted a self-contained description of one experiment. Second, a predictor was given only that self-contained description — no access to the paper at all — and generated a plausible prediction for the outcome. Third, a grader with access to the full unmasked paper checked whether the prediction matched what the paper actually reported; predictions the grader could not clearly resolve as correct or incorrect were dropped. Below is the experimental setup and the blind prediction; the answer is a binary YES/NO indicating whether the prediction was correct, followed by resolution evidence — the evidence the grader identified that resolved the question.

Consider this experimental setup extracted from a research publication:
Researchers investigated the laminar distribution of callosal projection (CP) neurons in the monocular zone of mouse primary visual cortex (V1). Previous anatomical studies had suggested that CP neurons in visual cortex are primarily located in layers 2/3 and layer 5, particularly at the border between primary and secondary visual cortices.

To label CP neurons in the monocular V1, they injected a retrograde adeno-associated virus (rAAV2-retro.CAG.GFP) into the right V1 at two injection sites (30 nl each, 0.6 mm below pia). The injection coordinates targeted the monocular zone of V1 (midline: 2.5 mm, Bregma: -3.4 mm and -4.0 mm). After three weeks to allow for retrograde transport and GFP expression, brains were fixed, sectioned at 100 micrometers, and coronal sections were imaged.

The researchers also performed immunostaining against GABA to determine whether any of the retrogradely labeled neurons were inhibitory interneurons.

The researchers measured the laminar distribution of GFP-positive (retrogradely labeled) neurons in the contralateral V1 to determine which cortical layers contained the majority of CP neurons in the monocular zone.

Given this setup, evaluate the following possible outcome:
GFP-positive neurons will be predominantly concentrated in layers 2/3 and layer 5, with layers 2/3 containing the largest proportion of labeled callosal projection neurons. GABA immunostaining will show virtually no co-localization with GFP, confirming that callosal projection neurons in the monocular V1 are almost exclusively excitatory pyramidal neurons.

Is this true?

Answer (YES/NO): NO